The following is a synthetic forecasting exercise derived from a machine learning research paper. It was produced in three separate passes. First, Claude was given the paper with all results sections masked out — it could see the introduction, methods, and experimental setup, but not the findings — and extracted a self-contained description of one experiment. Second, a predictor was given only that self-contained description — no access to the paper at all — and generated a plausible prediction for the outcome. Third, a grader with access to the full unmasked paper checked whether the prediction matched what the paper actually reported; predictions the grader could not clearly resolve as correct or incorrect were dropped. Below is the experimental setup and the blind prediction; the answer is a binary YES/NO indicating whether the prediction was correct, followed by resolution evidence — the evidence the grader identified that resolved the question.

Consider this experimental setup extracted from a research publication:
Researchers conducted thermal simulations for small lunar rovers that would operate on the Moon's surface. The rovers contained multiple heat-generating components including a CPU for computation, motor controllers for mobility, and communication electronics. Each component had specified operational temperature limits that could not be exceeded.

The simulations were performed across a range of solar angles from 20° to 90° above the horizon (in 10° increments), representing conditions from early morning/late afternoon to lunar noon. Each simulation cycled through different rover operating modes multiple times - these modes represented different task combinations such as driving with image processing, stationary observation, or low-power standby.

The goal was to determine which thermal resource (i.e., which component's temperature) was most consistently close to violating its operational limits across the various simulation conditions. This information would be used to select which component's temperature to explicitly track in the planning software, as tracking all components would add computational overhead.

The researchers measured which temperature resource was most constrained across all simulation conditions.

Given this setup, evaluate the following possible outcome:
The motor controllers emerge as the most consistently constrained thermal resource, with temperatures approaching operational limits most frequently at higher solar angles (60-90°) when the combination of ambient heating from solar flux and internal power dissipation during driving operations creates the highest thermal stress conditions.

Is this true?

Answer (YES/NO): NO